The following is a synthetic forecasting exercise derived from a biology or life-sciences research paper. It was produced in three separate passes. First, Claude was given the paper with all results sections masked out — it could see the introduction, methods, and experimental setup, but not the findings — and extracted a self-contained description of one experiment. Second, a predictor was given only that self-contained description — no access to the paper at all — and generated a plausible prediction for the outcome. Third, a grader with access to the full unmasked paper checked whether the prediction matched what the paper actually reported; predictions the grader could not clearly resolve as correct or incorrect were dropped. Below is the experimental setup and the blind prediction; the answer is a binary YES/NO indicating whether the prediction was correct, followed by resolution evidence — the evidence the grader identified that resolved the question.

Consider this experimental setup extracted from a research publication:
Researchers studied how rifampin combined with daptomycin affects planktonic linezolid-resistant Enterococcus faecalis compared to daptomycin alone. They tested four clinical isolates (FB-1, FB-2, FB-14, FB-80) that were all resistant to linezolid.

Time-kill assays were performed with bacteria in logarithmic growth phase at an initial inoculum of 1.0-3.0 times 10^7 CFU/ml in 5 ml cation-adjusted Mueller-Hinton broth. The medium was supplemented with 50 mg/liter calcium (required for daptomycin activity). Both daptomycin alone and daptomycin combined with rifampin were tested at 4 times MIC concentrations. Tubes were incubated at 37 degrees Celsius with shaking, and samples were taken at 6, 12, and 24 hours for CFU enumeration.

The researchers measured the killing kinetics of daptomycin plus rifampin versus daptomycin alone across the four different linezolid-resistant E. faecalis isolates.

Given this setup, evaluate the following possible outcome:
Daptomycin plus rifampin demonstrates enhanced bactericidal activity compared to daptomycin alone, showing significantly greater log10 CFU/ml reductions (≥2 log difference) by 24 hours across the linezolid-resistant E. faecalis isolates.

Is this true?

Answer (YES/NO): NO